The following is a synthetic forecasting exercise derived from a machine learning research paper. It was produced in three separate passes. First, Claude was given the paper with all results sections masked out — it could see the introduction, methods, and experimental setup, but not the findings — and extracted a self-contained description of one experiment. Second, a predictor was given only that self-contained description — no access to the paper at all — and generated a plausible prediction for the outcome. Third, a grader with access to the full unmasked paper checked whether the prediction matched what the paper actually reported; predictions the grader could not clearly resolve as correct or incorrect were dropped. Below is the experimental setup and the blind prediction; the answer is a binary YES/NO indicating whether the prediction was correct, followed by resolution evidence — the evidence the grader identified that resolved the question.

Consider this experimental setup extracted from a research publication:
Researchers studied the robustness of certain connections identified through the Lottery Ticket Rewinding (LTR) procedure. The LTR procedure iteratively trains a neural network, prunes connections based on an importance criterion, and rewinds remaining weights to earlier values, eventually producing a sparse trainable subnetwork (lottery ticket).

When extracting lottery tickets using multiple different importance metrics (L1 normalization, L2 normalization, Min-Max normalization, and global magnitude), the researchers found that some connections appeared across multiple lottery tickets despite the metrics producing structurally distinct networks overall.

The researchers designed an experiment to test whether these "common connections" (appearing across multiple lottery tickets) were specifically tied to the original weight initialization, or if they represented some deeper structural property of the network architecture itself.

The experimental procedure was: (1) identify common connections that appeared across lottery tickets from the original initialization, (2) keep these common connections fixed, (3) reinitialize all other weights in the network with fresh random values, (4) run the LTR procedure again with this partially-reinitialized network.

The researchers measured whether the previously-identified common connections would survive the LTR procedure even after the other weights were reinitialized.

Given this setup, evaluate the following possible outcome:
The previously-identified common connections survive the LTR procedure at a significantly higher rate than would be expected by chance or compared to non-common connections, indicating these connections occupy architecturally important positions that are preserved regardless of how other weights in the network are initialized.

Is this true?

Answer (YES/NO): YES